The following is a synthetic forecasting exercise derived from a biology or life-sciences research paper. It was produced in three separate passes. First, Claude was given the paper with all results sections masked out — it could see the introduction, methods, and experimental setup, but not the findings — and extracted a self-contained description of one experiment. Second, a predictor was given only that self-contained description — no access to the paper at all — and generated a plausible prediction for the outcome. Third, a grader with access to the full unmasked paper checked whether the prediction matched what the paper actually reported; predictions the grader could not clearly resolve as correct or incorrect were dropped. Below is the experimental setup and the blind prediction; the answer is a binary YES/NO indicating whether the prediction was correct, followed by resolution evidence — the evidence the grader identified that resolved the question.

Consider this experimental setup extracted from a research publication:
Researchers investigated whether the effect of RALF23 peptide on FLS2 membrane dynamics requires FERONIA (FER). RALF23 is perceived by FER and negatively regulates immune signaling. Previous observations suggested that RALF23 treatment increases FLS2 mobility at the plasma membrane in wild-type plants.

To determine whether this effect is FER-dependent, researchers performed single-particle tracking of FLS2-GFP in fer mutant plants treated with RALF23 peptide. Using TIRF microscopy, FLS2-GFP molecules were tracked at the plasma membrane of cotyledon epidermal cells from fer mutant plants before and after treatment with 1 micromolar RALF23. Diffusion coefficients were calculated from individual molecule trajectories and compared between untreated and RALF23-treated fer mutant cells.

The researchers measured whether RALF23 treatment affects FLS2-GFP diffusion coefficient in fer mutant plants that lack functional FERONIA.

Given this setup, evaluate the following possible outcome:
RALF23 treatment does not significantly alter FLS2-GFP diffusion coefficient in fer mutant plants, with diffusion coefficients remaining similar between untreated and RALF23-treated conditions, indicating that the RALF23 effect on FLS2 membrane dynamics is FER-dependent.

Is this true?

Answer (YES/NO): YES